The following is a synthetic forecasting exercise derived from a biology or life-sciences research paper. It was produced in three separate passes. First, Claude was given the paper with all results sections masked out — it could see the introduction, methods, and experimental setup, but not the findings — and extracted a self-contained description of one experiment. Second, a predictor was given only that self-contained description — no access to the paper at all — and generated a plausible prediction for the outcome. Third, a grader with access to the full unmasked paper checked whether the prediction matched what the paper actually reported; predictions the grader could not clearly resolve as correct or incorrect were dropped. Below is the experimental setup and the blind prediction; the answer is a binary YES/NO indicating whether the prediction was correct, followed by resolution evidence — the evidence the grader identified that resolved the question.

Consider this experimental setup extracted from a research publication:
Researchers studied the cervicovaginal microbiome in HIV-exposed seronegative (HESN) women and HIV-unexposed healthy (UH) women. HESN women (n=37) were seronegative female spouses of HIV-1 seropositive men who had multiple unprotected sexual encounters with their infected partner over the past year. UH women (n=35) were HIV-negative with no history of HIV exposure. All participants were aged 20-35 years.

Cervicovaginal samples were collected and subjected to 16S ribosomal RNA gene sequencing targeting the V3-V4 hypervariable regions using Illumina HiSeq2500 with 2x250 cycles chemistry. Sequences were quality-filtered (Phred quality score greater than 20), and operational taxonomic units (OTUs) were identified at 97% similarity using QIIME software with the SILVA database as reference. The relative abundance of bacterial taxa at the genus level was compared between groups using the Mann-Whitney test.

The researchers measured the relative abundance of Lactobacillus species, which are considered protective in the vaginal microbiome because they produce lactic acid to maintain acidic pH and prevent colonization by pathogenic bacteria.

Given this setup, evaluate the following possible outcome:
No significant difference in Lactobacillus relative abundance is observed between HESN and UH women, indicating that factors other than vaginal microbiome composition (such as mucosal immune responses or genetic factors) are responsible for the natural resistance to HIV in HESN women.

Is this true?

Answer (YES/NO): NO